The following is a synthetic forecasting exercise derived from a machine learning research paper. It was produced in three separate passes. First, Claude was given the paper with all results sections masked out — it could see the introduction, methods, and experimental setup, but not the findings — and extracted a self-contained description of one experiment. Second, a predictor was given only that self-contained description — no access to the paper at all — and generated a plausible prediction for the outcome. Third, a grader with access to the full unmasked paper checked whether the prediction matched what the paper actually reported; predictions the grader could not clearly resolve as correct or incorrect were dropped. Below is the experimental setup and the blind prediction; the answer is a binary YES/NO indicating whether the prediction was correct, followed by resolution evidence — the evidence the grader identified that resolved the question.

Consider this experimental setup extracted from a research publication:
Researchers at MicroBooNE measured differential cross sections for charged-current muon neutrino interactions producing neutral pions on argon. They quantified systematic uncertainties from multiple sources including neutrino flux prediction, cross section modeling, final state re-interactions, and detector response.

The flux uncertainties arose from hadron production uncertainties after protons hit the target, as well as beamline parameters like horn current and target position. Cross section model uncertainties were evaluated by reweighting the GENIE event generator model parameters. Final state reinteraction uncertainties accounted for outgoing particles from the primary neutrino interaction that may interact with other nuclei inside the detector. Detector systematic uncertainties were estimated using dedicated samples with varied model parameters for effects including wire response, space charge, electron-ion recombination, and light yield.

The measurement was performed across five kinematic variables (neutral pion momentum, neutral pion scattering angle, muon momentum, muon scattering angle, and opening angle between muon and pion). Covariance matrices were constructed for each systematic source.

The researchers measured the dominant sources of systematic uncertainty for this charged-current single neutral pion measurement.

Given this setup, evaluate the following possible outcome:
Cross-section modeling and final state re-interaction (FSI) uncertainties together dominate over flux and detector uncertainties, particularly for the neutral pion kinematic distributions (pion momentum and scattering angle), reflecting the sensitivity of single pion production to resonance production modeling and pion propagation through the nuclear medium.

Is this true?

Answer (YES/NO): NO